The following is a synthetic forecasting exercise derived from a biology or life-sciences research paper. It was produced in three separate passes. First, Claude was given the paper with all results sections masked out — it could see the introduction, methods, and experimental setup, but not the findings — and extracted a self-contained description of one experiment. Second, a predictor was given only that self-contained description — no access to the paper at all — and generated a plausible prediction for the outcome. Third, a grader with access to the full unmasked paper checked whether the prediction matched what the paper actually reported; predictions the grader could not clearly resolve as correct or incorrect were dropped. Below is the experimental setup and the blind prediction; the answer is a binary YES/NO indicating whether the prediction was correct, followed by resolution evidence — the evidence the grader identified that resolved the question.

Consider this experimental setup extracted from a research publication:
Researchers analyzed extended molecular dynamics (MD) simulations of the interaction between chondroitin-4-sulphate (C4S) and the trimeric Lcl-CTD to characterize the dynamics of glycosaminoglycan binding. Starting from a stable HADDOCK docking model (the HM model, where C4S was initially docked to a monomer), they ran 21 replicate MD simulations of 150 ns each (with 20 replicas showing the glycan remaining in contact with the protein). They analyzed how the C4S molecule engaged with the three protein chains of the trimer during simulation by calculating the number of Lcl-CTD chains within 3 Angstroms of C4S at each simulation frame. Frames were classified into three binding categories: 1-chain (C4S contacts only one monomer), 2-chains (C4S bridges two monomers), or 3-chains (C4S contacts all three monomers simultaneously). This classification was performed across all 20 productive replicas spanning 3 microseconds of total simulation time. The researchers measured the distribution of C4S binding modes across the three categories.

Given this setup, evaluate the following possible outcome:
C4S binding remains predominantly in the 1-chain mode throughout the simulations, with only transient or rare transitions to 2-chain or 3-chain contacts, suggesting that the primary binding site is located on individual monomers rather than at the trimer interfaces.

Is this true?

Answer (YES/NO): NO